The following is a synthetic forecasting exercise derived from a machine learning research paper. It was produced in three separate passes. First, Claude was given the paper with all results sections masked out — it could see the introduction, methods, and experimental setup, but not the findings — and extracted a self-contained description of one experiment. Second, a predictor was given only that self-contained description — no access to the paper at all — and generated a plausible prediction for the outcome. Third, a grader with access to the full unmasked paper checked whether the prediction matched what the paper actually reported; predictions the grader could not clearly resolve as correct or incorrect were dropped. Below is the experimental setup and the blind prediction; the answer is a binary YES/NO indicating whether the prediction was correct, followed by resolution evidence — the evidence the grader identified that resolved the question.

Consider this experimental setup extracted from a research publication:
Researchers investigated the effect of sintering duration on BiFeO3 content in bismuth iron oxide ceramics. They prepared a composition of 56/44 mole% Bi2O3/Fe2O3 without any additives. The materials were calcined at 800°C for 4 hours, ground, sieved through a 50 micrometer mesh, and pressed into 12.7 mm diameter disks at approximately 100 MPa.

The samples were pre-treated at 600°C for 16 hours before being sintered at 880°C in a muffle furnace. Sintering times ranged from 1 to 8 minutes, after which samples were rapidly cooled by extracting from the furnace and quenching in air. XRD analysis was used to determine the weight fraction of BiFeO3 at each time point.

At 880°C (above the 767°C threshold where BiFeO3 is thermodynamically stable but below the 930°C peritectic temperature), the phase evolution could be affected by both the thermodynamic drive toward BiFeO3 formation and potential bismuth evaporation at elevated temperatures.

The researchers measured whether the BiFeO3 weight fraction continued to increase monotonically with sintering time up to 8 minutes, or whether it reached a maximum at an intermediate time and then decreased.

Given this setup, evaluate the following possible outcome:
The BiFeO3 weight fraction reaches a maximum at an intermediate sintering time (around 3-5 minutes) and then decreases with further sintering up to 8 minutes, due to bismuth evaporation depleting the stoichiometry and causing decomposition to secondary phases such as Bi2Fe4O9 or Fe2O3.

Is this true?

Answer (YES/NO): YES